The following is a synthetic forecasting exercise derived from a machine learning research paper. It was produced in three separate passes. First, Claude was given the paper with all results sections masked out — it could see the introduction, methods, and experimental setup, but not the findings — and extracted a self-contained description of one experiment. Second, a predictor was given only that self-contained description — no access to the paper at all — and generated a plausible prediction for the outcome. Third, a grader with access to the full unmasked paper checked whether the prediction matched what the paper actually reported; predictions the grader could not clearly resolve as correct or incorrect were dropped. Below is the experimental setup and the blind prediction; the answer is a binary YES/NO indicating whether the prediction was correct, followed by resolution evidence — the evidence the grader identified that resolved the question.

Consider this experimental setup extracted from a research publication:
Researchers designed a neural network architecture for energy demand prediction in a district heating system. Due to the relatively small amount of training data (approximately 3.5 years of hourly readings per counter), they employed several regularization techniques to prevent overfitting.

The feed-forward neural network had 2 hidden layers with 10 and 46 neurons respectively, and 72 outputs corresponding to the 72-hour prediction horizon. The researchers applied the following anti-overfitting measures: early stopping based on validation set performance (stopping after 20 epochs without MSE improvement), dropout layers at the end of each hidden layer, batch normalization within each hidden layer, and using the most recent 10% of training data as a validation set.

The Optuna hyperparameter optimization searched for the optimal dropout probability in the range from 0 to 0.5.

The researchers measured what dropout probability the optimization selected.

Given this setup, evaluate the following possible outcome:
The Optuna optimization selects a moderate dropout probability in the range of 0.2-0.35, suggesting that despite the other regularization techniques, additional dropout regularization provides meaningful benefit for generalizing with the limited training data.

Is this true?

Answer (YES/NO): NO